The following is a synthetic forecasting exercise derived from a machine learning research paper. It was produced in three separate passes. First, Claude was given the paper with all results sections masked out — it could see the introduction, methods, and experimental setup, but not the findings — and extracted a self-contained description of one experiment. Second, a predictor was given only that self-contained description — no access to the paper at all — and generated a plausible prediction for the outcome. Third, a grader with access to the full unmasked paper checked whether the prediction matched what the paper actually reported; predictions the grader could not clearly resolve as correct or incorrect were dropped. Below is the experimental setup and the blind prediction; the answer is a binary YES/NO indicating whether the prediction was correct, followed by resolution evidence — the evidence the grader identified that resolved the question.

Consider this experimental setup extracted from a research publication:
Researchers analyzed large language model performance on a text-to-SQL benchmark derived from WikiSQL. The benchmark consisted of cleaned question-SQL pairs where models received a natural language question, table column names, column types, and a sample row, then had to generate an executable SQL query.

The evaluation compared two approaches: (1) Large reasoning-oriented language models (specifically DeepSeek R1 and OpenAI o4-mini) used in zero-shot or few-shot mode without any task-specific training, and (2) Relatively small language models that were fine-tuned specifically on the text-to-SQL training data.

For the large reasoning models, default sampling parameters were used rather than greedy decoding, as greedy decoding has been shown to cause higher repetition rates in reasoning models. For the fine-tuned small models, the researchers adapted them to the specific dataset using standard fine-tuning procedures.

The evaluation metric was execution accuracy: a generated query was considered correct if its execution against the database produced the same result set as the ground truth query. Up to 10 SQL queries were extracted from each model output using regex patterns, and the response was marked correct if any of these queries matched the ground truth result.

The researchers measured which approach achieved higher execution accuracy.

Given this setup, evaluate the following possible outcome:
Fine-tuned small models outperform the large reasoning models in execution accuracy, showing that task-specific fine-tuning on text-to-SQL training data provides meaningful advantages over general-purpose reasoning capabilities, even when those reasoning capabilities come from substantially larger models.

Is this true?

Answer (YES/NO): YES